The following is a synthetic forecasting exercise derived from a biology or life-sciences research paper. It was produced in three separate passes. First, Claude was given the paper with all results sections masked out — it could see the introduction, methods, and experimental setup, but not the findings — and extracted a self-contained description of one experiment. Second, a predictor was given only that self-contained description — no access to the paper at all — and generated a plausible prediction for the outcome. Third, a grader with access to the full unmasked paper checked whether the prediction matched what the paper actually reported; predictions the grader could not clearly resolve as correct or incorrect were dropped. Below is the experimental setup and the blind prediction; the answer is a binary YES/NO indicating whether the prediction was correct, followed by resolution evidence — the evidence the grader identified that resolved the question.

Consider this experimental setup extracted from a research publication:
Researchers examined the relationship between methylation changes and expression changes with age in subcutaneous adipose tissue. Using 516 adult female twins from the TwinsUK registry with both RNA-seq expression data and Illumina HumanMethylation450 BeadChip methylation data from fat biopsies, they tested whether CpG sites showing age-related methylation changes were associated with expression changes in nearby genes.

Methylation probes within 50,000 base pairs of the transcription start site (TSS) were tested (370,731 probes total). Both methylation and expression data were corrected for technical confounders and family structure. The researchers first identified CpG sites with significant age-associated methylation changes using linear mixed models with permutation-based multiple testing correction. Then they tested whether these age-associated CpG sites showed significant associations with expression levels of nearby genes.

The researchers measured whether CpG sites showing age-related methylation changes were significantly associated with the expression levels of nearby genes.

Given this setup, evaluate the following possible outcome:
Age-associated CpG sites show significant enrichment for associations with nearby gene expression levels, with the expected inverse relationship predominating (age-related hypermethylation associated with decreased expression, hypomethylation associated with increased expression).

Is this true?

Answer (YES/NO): NO